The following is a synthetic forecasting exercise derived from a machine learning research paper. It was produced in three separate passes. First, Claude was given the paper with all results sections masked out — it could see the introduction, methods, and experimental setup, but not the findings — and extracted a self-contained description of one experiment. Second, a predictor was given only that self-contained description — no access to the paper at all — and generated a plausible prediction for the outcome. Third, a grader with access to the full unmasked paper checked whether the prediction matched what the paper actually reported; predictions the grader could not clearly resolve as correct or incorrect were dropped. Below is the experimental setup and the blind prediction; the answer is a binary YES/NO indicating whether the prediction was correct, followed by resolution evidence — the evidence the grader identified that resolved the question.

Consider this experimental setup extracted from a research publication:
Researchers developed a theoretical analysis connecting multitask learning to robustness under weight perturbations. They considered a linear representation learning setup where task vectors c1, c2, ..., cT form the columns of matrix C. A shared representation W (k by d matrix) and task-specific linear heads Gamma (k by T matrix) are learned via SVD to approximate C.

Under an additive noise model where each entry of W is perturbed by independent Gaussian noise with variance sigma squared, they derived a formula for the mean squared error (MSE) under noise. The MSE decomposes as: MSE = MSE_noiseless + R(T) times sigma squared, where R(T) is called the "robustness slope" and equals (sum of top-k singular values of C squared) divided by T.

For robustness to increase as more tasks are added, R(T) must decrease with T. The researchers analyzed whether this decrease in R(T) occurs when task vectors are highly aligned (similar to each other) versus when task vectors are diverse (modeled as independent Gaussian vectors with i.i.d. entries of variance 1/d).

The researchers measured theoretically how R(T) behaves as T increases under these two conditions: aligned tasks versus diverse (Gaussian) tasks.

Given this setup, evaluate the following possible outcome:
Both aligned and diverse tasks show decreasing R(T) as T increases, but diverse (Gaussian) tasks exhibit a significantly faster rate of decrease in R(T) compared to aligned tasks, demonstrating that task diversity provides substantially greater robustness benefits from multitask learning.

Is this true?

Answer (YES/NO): NO